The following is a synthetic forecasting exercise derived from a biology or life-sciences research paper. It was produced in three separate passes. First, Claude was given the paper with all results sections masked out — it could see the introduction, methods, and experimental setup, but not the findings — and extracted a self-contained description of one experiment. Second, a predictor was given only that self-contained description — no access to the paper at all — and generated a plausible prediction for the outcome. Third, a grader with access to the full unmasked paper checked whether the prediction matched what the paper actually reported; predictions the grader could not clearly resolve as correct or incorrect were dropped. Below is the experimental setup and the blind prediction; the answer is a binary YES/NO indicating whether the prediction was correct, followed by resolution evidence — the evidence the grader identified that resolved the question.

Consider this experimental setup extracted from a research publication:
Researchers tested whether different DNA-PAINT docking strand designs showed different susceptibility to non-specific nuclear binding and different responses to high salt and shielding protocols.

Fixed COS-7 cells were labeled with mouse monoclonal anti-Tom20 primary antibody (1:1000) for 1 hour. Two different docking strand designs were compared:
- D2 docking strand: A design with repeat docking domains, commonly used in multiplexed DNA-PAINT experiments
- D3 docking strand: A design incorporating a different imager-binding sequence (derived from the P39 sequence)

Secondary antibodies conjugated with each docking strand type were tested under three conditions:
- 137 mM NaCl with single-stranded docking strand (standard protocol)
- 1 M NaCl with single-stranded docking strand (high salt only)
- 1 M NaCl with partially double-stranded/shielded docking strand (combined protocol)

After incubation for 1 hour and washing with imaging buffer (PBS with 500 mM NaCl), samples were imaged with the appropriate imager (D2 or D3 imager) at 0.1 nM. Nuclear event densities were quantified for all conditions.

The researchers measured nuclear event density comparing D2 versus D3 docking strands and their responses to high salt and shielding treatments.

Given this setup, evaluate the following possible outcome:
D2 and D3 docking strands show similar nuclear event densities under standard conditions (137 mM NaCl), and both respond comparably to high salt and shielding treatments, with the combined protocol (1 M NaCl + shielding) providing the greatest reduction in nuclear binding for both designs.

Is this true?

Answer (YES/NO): NO